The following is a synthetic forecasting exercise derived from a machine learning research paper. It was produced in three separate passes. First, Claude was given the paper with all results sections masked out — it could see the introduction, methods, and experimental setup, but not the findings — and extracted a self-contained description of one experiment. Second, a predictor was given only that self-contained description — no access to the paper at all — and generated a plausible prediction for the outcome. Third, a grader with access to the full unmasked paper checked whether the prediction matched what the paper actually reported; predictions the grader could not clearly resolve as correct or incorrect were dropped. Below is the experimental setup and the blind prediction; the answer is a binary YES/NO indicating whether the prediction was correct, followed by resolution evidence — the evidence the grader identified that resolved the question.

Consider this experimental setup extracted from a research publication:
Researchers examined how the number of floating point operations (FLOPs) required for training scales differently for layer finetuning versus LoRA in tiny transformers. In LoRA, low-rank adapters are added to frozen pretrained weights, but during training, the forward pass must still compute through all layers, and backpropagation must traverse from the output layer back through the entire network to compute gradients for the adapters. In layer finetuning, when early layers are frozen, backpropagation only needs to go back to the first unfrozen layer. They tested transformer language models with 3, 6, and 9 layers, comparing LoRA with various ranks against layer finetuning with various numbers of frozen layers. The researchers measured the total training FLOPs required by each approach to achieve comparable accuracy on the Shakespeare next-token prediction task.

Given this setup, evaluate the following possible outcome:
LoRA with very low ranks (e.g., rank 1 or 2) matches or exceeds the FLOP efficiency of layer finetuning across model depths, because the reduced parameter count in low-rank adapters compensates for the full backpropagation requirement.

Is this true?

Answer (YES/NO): NO